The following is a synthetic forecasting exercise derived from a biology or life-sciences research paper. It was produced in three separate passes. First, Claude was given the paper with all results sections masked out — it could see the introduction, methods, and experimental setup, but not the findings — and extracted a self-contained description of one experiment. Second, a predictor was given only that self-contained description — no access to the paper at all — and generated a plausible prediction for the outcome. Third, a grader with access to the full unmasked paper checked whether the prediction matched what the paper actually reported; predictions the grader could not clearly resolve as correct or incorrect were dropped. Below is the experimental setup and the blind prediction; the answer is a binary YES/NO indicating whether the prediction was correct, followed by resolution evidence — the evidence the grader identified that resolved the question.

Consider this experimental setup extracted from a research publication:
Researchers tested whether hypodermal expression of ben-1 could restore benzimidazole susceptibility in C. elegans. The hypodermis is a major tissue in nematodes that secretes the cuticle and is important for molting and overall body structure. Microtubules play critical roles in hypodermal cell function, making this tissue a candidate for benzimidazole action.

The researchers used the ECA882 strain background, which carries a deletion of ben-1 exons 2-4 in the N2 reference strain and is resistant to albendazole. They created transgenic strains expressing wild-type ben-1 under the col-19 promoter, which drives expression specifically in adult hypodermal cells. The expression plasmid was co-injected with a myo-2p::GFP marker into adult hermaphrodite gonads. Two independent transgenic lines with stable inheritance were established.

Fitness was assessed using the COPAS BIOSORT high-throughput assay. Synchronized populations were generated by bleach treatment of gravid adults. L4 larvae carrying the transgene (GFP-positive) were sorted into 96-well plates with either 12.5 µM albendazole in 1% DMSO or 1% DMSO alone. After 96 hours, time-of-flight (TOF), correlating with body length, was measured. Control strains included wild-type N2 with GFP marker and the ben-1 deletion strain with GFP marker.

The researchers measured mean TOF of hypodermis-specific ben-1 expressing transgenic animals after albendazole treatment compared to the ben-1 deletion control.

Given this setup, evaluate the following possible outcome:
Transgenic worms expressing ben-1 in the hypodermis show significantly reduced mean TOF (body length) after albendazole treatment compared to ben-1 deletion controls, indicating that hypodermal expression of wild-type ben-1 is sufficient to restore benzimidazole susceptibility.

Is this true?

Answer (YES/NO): NO